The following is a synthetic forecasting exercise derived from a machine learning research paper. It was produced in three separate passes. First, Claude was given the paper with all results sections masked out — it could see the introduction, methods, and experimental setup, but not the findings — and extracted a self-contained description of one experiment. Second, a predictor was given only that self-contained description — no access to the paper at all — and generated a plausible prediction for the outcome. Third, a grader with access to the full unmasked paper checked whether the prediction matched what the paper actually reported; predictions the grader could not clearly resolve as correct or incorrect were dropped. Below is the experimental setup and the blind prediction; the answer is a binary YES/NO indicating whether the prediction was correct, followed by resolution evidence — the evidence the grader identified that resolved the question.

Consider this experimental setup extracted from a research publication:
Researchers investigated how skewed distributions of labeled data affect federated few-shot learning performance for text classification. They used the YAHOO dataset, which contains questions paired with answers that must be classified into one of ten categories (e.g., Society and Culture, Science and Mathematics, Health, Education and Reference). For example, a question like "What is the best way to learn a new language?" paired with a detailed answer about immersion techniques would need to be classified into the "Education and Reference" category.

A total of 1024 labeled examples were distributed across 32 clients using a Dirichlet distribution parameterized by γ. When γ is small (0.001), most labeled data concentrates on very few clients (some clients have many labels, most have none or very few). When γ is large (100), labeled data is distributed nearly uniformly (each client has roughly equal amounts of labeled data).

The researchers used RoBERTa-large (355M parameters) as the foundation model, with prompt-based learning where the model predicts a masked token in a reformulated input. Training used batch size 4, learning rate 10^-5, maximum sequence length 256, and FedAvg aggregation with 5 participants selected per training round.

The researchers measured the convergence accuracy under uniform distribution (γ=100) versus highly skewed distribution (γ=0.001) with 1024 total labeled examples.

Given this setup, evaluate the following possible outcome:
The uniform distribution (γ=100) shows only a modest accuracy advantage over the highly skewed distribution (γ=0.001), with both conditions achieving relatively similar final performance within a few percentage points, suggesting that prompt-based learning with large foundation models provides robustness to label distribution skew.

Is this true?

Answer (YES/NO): NO